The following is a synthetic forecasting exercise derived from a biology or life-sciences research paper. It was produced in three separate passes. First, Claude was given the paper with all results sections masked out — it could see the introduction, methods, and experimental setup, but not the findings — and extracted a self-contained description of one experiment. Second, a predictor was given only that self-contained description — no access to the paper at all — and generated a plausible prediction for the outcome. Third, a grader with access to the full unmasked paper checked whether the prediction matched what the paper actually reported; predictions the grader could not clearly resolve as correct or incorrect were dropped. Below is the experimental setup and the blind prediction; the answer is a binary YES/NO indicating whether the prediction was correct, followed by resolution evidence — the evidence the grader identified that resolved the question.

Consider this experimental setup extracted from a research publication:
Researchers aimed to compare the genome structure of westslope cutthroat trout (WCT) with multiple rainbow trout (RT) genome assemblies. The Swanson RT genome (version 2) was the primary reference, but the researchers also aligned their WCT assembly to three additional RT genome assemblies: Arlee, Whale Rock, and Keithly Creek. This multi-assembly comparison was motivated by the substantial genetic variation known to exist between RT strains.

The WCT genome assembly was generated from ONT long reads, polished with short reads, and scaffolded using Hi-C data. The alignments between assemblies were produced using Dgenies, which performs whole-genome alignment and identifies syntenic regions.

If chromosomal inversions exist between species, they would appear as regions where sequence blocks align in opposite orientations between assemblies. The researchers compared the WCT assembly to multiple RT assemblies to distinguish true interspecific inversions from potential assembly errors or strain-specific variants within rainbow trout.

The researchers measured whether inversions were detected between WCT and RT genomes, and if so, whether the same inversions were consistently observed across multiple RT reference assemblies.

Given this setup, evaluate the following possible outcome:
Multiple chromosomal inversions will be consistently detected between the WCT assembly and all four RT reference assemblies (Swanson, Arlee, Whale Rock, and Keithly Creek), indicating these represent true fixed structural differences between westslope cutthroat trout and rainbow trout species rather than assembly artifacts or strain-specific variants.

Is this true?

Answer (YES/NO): YES